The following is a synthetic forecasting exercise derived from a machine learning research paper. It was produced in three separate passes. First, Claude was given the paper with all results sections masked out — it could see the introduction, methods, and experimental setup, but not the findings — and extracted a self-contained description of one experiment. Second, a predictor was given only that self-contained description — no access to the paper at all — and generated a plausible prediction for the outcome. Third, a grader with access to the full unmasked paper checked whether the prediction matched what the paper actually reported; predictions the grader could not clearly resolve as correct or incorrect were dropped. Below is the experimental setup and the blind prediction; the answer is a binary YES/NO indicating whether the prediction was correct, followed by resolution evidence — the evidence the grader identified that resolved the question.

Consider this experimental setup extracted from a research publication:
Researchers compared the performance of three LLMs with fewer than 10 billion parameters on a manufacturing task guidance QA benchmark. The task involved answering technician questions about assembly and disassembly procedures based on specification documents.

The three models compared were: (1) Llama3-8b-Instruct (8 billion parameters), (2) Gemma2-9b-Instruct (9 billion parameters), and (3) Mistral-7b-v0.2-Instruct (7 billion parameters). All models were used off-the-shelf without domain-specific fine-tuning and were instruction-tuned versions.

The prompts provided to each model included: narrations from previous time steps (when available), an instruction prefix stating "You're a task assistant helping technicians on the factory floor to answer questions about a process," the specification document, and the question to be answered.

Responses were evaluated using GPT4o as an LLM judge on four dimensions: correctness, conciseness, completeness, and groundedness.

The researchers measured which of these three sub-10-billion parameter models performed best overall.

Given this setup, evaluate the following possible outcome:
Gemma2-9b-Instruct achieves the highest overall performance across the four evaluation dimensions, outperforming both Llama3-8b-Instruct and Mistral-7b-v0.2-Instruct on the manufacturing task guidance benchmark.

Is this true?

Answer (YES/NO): NO